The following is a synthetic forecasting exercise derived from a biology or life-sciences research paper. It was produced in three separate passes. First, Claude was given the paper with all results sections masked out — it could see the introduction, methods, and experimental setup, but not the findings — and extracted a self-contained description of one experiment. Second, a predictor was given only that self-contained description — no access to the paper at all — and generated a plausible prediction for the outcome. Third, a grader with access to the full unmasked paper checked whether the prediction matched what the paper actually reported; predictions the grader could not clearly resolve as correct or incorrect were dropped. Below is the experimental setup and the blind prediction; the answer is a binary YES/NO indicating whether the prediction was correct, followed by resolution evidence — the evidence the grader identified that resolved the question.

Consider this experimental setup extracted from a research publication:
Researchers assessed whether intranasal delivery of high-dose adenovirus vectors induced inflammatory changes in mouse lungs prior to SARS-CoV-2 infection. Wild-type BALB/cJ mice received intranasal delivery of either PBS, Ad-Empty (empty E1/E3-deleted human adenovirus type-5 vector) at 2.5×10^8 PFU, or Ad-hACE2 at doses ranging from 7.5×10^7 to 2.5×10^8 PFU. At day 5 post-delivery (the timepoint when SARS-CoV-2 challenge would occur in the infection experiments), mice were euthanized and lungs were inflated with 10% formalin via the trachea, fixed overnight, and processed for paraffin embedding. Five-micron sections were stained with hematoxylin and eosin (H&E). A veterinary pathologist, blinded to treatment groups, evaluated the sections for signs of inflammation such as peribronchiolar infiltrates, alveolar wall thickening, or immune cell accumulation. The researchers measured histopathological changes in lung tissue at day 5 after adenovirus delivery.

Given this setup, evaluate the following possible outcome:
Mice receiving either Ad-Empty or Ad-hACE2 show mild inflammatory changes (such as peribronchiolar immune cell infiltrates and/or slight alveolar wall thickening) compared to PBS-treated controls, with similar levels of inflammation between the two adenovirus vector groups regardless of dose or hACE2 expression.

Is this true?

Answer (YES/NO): NO